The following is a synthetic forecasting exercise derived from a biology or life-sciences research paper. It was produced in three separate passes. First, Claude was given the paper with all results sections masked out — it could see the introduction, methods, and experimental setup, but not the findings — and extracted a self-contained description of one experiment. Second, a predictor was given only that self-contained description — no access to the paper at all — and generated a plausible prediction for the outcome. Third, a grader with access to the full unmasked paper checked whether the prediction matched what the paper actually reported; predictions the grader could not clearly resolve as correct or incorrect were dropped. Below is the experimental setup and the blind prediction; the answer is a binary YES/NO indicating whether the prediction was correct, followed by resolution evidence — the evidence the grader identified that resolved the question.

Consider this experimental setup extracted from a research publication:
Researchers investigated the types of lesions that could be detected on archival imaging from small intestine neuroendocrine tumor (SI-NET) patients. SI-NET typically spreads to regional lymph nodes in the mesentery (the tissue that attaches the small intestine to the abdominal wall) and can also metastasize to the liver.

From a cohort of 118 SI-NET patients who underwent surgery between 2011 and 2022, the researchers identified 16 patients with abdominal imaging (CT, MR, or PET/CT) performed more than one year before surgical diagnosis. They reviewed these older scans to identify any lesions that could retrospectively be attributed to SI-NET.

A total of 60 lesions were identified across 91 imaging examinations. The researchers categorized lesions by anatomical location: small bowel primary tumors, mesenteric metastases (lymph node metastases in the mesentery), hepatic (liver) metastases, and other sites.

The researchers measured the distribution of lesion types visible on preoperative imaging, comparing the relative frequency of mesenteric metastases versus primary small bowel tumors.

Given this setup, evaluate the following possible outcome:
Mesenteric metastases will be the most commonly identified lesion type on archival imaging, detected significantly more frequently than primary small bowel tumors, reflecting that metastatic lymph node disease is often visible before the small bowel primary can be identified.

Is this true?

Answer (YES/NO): YES